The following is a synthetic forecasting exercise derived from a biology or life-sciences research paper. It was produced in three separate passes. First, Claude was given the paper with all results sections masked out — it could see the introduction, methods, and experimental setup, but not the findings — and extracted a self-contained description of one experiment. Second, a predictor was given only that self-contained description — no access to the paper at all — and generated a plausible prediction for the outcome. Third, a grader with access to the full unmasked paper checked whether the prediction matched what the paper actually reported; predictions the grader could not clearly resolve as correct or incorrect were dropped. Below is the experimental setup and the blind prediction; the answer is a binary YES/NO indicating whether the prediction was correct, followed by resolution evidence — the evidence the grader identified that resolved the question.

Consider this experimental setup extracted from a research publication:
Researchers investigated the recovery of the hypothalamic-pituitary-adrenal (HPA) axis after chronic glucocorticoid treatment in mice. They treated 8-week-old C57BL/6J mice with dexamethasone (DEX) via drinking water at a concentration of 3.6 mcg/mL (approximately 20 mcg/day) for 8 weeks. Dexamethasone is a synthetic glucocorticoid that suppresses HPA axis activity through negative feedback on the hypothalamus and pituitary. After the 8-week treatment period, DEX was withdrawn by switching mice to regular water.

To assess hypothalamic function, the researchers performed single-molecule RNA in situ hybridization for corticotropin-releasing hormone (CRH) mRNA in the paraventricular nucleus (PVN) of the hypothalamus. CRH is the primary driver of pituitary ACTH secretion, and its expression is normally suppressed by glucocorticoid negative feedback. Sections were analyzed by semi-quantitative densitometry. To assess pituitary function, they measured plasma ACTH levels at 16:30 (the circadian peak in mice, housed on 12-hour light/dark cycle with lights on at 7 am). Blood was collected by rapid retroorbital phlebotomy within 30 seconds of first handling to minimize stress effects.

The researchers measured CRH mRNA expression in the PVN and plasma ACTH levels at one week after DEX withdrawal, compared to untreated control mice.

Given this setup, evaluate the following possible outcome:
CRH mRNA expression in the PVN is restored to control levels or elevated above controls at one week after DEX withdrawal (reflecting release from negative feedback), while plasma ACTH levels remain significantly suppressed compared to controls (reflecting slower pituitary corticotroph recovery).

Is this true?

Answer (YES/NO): NO